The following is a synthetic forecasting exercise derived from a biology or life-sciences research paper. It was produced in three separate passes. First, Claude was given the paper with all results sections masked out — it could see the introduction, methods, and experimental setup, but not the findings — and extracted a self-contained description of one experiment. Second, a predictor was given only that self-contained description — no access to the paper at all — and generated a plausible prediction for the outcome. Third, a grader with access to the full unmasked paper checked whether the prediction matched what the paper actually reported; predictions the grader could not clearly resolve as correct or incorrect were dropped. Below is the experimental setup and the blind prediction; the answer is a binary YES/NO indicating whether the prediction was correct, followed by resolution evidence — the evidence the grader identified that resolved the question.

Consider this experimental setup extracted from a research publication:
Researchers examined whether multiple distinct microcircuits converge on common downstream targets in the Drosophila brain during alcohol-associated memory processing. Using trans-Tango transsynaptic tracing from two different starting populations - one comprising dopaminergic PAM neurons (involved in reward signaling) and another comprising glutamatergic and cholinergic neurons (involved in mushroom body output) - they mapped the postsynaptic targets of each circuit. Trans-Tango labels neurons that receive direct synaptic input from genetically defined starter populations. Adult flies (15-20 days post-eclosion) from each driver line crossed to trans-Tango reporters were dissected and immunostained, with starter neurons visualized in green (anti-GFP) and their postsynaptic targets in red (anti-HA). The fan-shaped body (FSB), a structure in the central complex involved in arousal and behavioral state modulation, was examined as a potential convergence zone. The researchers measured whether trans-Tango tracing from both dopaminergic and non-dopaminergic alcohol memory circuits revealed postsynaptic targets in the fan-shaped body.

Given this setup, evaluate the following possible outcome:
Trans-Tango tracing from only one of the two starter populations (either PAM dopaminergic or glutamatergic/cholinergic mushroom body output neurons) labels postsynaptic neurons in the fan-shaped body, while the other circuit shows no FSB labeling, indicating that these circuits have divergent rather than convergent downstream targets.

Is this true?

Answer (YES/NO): NO